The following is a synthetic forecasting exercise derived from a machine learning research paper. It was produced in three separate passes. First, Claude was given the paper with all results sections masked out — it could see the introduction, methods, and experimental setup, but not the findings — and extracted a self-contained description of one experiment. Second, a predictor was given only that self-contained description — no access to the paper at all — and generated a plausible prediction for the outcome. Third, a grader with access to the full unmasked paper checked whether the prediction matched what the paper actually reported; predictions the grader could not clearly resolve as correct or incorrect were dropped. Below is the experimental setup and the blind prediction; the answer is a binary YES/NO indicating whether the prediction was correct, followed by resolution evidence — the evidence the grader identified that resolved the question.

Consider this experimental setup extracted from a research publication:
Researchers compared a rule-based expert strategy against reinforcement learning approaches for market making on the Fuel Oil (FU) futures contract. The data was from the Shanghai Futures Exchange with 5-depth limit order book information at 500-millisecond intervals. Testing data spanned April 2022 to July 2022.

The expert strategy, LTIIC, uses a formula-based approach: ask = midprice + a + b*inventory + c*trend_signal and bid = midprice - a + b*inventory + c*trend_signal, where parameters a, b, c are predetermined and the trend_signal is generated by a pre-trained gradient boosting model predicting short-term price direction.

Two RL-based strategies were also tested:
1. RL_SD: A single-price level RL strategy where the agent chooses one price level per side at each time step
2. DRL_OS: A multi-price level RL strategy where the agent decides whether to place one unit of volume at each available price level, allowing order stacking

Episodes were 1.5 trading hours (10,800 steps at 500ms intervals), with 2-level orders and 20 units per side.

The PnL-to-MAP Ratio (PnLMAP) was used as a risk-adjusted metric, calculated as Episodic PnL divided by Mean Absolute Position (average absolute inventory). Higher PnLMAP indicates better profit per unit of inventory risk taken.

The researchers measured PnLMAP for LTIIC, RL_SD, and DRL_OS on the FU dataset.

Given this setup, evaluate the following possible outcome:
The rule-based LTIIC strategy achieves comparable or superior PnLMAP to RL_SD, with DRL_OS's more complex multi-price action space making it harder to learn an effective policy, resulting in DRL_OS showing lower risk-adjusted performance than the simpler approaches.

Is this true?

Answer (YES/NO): YES